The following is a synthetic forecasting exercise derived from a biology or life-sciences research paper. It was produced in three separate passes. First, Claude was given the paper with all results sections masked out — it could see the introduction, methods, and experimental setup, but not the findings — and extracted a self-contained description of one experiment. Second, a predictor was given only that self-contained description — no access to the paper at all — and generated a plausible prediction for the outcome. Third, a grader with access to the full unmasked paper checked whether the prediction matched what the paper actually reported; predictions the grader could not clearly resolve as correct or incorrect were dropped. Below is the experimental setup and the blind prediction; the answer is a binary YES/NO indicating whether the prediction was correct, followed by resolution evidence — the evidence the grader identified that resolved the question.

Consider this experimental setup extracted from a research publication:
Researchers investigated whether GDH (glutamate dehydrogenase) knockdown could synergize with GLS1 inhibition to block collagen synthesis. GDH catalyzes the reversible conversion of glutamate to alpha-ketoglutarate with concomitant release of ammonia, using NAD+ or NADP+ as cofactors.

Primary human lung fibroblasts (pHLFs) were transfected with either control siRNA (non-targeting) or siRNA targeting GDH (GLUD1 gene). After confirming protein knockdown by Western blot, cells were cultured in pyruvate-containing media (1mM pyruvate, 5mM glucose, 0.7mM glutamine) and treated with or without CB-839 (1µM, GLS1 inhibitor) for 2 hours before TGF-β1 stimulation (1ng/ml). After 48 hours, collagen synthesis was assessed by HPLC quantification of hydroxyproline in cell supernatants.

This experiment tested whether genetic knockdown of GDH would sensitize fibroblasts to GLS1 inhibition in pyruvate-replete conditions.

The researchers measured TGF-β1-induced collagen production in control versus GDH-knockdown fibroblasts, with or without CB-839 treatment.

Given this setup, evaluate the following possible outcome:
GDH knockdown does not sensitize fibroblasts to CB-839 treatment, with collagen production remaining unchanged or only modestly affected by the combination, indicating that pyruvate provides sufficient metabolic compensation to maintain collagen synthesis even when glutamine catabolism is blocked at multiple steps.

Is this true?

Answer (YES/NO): NO